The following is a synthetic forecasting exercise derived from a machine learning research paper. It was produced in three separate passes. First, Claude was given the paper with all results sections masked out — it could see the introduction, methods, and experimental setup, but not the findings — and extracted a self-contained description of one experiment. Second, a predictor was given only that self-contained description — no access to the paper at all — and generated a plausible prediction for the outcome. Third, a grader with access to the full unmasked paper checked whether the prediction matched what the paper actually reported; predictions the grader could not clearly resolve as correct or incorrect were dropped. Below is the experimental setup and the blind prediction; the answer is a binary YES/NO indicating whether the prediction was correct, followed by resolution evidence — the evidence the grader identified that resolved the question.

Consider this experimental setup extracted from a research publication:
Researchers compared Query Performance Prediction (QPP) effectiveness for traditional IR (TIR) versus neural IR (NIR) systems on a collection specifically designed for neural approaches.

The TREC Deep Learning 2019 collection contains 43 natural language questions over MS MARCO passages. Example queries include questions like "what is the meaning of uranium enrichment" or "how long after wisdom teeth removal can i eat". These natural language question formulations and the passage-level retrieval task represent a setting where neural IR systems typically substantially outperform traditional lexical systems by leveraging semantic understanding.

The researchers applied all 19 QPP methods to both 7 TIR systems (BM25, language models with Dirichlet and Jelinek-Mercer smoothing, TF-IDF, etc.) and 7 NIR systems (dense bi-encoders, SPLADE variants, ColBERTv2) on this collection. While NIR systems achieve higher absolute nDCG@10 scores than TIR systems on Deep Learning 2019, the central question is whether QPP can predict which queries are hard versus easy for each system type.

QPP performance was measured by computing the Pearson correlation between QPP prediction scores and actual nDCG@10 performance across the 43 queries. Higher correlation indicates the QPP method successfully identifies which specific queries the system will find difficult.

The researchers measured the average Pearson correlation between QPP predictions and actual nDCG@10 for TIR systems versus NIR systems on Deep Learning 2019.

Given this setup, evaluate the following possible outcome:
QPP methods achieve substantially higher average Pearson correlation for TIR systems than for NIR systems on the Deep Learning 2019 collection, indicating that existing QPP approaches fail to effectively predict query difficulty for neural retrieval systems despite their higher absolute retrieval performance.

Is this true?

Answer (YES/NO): YES